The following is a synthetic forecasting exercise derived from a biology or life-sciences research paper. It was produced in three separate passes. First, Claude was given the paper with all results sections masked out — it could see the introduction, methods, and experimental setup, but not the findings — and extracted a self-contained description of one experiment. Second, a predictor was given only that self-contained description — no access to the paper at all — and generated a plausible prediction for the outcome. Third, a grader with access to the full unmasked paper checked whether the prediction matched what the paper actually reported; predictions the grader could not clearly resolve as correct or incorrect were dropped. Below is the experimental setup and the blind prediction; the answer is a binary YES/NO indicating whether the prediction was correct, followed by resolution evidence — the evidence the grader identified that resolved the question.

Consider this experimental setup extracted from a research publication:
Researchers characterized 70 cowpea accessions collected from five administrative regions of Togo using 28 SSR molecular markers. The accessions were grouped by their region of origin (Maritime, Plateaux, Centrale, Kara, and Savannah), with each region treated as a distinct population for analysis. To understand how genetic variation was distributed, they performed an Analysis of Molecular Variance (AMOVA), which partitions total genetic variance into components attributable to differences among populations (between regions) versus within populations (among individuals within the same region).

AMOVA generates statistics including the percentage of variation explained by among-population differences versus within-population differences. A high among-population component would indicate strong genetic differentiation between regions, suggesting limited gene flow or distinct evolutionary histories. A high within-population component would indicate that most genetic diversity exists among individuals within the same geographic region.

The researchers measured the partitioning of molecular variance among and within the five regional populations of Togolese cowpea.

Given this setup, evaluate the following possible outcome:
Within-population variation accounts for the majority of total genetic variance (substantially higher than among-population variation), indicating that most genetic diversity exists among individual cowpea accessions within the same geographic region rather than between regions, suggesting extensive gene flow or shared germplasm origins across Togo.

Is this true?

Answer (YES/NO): YES